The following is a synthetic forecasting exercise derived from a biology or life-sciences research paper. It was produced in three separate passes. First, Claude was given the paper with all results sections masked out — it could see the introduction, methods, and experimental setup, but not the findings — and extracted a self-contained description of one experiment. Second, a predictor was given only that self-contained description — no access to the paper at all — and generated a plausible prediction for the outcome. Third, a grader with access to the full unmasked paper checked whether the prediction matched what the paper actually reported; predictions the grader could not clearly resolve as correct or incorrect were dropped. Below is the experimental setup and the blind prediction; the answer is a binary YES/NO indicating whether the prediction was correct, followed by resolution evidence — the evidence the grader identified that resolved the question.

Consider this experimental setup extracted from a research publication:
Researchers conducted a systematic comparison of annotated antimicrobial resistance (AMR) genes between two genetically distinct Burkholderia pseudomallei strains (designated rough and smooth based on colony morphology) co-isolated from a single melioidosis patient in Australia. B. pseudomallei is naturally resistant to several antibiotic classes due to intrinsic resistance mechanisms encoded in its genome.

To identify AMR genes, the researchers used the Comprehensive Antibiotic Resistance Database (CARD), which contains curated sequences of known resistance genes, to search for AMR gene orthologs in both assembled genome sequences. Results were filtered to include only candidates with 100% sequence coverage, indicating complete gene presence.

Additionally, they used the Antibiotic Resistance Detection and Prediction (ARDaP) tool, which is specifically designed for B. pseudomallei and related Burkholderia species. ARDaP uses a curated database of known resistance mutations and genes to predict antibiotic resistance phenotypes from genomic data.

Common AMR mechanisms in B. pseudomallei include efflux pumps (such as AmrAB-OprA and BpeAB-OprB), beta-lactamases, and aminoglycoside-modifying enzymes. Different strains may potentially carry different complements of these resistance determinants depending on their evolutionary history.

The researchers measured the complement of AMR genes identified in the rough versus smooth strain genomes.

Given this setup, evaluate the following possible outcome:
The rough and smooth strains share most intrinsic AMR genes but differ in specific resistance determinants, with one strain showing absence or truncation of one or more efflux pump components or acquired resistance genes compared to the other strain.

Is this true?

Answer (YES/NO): NO